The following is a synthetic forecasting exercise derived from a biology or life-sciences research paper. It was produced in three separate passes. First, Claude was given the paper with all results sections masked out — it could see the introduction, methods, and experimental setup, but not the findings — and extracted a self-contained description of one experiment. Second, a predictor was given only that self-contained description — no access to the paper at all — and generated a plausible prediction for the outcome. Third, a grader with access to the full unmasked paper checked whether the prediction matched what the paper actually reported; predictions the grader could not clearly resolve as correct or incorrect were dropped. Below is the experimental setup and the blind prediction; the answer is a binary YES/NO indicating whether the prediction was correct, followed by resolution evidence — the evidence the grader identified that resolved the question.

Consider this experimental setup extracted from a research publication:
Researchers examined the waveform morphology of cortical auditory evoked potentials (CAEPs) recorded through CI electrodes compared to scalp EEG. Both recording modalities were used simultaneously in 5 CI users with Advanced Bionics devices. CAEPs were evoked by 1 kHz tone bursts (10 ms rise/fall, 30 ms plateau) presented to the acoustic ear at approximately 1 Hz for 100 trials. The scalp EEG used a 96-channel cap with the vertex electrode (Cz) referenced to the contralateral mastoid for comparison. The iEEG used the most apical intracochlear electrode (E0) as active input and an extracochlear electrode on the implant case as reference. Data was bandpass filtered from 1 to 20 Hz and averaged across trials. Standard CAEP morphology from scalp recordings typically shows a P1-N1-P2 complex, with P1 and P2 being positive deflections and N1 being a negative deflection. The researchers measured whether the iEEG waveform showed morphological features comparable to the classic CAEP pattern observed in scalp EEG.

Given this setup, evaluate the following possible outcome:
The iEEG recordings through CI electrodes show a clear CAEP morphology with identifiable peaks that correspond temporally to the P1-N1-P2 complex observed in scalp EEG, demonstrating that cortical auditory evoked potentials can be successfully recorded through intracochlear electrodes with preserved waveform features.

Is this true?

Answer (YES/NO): NO